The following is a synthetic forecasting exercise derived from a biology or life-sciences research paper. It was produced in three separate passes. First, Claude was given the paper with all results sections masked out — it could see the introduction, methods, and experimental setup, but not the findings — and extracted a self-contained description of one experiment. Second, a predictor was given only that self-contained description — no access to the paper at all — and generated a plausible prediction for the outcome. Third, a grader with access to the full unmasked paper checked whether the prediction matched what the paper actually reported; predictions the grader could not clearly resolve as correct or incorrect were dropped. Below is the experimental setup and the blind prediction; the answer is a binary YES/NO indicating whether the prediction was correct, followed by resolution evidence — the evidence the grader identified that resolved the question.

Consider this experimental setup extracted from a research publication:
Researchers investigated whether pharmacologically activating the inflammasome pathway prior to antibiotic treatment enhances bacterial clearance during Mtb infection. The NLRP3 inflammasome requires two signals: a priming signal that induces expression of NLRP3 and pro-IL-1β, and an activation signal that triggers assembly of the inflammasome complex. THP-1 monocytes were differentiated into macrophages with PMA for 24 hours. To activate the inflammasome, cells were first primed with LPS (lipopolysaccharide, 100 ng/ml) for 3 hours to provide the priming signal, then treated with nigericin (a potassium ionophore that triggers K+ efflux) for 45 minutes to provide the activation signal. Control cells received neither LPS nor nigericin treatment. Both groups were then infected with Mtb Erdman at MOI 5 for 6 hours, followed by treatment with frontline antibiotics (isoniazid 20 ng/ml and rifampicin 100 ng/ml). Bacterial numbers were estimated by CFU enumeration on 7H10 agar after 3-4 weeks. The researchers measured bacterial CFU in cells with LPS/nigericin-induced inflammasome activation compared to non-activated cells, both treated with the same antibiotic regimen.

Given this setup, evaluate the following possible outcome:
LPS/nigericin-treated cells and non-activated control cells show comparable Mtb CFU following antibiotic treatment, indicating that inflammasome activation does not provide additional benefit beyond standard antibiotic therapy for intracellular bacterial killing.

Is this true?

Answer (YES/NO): NO